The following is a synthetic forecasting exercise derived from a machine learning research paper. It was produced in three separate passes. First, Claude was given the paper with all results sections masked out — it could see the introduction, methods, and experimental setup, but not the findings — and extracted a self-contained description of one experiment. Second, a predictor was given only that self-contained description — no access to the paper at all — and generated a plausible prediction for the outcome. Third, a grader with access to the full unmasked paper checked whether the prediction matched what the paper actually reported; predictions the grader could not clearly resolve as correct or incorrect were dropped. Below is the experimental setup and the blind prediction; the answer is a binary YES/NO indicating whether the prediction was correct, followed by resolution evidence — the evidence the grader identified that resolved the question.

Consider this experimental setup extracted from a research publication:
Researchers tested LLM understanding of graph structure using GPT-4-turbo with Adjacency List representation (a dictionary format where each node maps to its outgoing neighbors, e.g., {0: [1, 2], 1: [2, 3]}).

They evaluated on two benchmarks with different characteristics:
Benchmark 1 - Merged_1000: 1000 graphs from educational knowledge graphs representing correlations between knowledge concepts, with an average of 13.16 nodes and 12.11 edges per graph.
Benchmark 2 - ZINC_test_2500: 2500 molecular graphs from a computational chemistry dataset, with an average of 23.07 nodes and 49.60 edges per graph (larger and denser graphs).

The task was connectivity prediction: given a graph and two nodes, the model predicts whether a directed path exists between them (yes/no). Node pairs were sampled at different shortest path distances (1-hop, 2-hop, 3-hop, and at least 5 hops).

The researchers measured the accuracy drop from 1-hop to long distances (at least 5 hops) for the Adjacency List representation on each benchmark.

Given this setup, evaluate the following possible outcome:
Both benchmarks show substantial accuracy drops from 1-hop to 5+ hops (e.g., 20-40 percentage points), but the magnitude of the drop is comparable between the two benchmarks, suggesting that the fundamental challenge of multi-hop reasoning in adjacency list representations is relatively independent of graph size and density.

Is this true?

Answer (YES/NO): NO